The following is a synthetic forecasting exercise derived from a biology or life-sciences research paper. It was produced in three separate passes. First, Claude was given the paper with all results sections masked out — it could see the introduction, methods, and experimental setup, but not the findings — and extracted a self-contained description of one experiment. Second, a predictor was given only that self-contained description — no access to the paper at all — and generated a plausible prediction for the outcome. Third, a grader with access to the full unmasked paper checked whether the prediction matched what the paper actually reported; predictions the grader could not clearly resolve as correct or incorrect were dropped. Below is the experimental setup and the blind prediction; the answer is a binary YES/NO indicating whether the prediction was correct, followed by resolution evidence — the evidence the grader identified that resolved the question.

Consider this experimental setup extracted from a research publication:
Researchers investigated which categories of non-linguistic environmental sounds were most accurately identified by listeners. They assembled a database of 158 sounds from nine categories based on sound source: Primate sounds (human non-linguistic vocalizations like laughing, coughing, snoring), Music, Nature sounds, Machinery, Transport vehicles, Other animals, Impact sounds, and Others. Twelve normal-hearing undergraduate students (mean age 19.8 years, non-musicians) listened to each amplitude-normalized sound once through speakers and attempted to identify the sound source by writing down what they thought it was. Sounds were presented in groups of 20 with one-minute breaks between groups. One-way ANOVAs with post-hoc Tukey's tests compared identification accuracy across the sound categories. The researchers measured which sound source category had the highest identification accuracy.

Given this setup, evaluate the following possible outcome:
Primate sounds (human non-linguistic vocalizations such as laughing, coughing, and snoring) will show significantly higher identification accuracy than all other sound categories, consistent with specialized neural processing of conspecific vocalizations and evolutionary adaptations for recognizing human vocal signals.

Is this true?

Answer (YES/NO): NO